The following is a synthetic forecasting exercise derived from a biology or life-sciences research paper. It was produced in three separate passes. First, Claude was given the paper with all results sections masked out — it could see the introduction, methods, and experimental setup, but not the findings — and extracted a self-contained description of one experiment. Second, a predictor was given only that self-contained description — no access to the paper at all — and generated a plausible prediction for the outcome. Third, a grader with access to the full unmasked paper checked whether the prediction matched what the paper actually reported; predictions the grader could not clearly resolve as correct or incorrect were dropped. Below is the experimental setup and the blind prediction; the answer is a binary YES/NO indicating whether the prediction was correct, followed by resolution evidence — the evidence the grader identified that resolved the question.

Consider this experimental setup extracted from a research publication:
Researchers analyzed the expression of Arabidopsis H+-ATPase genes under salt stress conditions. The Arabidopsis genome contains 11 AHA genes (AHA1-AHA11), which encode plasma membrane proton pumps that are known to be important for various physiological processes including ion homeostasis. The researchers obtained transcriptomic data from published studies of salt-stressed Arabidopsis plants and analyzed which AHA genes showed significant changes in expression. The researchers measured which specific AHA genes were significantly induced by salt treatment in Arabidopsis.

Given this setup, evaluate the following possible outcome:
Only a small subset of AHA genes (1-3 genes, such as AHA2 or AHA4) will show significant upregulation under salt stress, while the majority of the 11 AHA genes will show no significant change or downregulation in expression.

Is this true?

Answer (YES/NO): YES